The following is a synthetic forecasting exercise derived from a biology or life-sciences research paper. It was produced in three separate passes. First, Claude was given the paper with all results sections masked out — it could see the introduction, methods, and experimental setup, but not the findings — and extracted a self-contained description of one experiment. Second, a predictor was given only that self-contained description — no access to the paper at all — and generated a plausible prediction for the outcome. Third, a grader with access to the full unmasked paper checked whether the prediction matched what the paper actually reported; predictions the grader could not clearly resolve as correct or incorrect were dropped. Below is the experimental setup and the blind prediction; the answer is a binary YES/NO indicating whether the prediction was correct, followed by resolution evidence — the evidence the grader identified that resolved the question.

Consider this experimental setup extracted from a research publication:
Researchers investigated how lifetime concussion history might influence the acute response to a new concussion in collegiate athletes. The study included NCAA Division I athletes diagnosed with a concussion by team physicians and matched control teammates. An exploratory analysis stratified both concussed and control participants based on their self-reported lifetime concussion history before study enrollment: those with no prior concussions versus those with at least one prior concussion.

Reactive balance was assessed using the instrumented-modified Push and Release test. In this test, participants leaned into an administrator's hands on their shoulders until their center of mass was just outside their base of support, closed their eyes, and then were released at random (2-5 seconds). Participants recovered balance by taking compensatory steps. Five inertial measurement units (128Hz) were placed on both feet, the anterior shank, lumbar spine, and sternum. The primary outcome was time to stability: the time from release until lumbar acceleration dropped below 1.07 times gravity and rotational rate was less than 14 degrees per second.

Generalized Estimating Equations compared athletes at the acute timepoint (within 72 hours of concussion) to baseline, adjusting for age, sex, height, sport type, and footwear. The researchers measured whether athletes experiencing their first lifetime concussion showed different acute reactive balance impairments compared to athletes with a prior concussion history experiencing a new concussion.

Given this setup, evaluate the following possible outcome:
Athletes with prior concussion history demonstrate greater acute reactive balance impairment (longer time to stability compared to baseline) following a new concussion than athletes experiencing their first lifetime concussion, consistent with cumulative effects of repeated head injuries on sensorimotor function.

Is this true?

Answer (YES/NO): NO